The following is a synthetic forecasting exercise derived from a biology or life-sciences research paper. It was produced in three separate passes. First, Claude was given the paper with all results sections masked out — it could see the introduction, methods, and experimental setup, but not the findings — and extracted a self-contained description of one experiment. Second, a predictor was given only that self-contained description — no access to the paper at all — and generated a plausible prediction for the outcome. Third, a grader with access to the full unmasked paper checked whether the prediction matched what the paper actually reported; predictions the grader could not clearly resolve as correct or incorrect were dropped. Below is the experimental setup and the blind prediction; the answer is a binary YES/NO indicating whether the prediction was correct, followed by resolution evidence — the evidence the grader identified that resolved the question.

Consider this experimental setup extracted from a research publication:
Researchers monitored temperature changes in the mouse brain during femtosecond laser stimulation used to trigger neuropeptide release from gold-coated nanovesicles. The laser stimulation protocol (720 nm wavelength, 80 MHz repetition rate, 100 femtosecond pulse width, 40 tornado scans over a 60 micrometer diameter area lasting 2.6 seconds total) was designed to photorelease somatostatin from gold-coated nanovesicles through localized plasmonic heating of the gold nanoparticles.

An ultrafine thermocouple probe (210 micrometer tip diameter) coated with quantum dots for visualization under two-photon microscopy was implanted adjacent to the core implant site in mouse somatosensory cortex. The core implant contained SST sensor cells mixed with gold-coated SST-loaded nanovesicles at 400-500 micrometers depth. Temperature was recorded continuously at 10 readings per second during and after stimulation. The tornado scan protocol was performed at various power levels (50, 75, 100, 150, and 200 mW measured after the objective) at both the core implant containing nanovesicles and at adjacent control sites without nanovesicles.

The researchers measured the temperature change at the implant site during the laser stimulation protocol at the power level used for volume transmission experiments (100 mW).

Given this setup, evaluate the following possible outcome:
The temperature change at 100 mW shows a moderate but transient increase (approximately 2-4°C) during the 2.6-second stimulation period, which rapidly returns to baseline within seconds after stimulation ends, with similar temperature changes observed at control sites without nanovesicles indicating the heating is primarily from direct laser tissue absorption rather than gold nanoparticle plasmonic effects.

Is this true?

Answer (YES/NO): YES